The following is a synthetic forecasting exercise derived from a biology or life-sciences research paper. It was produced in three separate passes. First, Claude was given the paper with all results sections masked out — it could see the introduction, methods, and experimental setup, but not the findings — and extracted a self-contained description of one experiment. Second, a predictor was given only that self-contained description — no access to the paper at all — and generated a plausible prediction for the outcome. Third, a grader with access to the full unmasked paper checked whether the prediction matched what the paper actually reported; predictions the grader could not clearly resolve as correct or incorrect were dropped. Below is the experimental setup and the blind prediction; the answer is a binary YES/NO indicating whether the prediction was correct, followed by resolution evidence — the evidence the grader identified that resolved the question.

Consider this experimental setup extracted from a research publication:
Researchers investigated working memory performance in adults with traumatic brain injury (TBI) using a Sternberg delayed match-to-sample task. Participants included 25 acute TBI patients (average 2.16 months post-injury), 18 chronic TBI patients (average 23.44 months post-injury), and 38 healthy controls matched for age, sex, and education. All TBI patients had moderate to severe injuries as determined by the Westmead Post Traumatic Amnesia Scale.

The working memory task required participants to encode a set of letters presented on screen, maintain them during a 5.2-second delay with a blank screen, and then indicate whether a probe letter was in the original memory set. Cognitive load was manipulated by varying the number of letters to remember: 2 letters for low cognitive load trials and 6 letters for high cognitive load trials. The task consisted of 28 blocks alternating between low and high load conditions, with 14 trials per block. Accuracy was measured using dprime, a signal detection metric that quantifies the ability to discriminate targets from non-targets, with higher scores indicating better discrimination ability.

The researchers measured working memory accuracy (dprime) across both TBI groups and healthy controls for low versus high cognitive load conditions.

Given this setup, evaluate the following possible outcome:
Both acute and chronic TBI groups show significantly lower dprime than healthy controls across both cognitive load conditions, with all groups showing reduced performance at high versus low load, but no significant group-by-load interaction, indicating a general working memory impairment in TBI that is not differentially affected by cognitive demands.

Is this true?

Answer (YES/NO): NO